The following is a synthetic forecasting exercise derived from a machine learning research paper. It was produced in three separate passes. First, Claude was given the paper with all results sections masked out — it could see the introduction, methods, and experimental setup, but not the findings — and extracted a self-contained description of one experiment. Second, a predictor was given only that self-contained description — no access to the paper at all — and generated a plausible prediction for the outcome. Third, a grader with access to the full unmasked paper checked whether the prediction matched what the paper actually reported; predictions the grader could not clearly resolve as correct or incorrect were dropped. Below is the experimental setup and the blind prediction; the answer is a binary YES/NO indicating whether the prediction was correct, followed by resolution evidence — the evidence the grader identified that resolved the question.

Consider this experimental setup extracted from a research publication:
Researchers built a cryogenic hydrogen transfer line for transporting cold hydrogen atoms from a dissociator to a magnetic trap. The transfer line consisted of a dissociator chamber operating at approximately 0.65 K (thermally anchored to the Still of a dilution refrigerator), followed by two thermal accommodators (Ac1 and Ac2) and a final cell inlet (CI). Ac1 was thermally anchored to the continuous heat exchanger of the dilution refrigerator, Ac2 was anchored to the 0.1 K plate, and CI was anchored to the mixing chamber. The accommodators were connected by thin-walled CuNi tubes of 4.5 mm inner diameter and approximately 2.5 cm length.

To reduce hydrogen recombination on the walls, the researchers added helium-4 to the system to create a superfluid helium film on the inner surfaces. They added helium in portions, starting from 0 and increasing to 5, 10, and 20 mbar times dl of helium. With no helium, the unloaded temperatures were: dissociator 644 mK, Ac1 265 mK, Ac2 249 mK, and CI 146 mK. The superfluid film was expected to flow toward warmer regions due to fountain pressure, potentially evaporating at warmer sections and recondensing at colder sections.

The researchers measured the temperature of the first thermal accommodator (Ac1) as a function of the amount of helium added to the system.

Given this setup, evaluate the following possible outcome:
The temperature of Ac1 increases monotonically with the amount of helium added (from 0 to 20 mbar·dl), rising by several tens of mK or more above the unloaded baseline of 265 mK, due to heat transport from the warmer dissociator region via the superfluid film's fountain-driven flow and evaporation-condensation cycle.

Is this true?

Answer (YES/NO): NO